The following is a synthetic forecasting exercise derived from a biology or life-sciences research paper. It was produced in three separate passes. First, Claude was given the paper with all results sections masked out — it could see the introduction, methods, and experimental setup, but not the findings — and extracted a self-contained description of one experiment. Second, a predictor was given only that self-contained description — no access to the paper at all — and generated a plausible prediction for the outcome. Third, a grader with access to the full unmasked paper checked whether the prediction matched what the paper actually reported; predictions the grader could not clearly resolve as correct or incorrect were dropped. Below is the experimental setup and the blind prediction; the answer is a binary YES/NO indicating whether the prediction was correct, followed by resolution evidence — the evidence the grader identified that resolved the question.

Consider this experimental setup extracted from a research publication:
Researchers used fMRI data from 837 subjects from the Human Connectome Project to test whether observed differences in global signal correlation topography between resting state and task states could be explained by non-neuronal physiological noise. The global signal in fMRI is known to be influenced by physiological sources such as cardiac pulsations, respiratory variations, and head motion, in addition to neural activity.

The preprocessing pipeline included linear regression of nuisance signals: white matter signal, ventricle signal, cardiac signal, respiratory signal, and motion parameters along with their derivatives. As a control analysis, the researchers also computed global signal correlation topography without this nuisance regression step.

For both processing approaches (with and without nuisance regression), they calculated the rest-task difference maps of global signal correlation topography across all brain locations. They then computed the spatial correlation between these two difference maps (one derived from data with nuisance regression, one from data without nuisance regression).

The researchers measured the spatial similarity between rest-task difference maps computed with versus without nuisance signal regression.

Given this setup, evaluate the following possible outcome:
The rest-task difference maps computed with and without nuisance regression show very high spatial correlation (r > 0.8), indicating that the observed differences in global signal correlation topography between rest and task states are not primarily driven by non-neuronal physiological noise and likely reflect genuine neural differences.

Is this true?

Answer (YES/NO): YES